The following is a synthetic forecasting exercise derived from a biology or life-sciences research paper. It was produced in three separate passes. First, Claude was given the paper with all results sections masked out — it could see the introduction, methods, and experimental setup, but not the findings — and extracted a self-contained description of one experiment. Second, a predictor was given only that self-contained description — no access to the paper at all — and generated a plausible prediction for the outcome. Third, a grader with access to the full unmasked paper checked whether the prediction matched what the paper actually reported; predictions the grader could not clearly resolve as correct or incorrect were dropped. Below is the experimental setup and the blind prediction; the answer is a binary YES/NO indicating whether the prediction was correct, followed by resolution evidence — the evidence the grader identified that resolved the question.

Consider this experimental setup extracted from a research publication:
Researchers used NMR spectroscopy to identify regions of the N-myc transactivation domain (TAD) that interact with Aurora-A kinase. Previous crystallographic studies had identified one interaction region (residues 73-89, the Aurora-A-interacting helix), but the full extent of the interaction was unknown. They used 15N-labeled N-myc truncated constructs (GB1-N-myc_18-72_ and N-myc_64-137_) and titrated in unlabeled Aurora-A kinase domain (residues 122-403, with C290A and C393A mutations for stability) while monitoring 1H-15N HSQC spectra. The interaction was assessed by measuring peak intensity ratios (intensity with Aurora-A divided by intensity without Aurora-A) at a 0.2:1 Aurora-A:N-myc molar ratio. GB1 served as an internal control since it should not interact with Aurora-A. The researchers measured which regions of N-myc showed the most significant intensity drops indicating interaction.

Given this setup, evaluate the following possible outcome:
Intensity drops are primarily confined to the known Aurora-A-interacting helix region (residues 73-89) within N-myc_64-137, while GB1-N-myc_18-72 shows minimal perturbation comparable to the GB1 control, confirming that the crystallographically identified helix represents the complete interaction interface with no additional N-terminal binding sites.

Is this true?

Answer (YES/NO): NO